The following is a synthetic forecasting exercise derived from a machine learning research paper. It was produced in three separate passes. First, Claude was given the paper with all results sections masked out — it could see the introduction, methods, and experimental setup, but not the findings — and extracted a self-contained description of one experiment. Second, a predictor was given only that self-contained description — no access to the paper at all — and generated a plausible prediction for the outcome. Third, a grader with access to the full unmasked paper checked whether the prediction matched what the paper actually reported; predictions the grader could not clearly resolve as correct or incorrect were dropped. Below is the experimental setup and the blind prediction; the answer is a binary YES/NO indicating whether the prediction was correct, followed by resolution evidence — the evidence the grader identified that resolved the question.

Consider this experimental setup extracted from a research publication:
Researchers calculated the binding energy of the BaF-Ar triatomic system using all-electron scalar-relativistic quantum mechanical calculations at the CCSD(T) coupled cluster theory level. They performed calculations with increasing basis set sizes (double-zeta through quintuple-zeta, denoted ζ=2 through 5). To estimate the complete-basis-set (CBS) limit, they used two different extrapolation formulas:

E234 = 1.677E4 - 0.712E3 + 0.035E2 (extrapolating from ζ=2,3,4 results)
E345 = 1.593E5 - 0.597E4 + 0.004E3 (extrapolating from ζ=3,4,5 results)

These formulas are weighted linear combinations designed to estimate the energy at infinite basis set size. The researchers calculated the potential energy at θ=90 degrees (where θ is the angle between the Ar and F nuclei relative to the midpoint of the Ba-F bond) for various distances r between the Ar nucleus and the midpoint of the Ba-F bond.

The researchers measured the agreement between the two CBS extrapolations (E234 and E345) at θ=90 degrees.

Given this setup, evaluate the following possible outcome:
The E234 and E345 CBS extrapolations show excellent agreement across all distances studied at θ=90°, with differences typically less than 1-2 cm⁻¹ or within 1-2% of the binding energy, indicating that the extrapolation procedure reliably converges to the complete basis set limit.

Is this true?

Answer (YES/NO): NO